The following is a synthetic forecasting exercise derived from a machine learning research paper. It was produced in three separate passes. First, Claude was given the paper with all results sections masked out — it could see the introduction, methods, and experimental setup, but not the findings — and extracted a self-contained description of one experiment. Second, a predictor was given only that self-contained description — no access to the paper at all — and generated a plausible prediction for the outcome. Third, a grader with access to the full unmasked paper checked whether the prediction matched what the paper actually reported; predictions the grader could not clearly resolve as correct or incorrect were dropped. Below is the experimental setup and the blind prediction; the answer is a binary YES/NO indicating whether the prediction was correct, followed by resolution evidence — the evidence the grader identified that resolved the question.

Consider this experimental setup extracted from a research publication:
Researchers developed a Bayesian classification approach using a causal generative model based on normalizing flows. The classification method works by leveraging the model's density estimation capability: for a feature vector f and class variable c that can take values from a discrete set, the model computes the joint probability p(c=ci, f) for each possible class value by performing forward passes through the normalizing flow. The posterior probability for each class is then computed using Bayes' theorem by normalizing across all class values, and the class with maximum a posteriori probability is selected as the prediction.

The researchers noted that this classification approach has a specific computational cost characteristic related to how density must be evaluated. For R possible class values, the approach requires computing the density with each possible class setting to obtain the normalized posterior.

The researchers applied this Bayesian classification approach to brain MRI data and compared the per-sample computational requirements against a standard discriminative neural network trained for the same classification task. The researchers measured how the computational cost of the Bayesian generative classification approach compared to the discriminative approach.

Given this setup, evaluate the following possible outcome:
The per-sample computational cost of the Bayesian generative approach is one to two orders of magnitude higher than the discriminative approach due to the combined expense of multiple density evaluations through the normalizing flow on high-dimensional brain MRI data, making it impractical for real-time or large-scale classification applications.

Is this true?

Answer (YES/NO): NO